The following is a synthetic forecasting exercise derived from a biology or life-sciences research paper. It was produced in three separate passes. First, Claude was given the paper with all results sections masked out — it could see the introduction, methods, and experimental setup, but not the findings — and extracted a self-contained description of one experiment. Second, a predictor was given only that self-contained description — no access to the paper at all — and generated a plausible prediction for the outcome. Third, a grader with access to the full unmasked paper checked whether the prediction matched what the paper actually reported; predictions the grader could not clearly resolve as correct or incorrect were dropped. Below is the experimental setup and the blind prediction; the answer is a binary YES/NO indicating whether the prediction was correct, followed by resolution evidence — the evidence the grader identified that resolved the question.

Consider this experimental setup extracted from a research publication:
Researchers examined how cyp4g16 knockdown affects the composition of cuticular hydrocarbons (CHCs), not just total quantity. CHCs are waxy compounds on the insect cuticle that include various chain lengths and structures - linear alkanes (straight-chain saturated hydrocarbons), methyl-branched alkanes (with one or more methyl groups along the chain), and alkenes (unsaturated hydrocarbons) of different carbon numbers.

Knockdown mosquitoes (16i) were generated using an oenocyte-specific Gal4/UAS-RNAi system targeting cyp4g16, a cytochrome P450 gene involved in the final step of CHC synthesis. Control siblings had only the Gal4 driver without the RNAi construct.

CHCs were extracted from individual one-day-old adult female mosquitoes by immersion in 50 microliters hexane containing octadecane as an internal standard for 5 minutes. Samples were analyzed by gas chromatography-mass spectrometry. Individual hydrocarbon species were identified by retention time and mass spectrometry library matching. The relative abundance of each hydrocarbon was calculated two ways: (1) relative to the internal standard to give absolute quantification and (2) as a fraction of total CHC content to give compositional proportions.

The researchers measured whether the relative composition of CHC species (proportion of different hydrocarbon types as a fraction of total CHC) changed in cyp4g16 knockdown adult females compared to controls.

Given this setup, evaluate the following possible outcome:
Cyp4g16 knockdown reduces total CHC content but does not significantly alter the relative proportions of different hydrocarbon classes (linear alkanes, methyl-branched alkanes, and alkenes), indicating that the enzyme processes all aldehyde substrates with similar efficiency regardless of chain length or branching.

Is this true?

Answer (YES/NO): NO